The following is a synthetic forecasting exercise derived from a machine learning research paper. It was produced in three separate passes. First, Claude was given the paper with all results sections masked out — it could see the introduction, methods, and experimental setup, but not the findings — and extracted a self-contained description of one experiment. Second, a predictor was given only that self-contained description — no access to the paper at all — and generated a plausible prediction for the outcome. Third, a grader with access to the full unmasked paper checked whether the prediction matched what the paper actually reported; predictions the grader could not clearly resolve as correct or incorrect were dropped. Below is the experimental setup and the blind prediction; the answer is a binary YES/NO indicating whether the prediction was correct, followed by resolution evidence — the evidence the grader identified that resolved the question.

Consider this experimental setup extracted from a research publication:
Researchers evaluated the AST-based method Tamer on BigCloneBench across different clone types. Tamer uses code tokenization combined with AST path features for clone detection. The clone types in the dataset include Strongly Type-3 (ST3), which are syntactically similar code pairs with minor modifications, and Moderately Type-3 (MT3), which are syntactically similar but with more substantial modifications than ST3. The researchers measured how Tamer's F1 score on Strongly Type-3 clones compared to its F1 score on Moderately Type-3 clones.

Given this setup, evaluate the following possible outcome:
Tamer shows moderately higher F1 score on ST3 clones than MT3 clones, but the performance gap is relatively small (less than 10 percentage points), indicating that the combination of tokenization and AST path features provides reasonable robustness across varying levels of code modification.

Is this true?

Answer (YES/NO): NO